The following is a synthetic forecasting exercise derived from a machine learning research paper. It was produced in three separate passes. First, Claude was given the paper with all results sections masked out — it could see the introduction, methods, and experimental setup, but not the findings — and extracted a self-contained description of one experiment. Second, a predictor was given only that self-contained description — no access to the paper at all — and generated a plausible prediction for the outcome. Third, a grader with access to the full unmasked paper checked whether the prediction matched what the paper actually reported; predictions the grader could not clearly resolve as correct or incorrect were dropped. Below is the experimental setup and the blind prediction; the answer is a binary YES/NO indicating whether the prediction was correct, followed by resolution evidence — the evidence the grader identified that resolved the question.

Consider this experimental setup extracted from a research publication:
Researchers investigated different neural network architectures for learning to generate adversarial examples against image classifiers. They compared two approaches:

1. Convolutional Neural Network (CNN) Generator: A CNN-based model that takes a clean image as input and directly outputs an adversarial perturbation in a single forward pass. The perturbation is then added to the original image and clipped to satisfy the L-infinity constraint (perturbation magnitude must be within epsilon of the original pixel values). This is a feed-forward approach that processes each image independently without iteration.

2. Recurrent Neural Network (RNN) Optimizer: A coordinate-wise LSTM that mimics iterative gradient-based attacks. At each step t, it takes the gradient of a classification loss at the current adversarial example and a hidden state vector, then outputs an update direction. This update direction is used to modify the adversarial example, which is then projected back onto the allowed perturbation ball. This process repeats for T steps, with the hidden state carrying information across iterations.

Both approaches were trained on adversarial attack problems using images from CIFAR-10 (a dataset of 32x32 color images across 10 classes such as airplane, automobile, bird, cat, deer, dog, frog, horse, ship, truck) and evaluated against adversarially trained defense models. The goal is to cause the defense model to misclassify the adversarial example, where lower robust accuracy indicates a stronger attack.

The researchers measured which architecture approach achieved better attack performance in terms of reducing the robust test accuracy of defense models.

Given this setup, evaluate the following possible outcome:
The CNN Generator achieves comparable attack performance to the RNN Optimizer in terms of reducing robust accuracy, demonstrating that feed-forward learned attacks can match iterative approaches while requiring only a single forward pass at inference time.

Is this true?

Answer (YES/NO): NO